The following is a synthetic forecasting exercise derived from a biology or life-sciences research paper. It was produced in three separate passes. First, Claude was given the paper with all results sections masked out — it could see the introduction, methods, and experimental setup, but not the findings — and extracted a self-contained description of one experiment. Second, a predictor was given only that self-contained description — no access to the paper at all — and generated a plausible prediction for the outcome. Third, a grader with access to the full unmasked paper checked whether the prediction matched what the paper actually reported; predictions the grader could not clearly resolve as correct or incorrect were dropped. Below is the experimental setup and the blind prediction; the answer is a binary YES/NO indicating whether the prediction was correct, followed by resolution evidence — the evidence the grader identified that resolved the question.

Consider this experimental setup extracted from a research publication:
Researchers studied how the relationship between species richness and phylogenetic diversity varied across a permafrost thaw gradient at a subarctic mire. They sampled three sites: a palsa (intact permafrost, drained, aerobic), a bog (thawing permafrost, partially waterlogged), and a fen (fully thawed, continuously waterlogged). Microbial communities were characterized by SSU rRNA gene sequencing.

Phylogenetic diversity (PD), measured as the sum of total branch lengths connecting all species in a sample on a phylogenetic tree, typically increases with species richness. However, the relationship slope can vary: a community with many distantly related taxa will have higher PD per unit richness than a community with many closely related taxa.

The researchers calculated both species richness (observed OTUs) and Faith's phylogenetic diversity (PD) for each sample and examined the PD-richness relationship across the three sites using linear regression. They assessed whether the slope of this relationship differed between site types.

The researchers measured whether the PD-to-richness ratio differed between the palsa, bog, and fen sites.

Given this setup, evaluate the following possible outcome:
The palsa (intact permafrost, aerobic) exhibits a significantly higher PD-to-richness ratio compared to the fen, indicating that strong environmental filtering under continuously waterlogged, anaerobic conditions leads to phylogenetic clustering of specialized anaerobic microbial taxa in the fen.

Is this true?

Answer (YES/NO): NO